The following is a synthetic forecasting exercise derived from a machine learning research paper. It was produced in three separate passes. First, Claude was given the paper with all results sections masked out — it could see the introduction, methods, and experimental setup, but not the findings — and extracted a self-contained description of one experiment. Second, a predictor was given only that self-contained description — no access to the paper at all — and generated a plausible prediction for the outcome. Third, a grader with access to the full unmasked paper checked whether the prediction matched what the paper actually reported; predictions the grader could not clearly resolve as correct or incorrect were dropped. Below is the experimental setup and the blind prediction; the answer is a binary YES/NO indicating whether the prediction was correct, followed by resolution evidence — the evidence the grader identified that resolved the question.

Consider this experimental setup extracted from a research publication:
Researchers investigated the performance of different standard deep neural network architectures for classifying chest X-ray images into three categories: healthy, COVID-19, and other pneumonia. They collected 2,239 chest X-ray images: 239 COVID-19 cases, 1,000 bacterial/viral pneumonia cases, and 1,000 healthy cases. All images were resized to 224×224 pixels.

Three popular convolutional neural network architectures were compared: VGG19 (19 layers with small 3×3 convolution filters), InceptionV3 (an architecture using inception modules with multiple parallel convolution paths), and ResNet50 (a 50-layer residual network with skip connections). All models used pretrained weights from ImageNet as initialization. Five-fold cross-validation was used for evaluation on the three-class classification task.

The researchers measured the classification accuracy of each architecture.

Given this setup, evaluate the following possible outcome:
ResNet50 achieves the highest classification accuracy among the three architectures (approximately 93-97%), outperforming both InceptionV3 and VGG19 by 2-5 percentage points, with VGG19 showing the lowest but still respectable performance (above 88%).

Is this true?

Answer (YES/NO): NO